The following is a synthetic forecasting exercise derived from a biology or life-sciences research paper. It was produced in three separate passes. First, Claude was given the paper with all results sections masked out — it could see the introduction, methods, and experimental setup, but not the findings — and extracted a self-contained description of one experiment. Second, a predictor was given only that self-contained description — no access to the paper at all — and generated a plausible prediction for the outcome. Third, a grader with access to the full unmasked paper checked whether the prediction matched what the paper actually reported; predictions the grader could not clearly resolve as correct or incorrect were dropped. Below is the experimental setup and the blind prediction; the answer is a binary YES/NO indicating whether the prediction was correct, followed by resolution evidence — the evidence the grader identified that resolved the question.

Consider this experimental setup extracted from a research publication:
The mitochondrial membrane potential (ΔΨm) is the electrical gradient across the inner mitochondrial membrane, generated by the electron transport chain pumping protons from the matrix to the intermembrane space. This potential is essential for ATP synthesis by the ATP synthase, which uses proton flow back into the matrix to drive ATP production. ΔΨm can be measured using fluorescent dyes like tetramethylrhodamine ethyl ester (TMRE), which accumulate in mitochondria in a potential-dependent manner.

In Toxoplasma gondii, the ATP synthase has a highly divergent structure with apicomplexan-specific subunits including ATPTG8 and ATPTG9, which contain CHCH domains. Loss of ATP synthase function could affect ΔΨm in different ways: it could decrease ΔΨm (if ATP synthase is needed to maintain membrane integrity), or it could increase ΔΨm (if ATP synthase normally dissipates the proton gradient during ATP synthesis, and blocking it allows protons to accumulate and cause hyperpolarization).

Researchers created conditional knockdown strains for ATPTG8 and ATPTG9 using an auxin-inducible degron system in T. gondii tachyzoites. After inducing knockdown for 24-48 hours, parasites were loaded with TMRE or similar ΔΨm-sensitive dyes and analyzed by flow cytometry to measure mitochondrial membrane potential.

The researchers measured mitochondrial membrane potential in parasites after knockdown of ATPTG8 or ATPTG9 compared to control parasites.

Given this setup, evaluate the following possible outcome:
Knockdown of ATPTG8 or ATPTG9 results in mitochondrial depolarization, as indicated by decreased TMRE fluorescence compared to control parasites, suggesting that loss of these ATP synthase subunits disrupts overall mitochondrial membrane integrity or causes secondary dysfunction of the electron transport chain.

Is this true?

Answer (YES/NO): YES